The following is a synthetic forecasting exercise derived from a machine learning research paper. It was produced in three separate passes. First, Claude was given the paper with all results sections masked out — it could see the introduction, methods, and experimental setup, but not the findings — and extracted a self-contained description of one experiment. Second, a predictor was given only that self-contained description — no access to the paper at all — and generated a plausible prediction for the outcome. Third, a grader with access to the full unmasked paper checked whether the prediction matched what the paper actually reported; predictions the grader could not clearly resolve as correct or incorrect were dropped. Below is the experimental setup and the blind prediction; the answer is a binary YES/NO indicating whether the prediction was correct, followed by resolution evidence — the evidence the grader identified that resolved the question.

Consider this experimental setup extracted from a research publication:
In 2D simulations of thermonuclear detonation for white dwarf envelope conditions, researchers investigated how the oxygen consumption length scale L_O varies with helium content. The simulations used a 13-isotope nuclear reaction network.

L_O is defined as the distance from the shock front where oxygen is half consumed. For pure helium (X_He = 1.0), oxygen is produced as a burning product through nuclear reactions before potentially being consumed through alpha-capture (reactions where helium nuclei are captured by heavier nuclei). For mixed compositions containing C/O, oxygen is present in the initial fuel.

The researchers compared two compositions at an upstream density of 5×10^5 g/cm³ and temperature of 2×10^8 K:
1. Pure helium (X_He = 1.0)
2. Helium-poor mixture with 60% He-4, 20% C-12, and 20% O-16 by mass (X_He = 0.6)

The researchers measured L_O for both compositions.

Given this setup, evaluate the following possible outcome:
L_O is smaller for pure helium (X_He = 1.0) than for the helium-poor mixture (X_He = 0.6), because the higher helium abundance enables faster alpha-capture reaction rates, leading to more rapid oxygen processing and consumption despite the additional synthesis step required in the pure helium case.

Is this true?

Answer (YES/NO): NO